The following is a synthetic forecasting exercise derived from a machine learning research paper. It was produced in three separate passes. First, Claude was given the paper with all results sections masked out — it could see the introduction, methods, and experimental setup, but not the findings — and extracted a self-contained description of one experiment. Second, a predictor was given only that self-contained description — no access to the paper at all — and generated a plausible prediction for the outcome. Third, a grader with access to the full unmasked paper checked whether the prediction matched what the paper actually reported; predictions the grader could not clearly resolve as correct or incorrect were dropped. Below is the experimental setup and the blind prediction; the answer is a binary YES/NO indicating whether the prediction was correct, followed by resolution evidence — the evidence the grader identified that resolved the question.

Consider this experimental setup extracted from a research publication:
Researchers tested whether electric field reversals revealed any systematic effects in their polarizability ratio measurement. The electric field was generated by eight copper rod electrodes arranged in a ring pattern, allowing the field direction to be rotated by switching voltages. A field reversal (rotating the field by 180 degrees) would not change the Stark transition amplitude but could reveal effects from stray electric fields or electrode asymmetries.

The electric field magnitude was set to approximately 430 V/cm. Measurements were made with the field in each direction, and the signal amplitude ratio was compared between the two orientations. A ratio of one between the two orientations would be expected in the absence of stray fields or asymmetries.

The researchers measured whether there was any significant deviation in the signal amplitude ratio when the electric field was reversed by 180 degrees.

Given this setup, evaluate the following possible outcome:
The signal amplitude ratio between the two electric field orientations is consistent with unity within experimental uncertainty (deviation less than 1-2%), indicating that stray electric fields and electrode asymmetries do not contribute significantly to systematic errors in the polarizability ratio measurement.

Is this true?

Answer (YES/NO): YES